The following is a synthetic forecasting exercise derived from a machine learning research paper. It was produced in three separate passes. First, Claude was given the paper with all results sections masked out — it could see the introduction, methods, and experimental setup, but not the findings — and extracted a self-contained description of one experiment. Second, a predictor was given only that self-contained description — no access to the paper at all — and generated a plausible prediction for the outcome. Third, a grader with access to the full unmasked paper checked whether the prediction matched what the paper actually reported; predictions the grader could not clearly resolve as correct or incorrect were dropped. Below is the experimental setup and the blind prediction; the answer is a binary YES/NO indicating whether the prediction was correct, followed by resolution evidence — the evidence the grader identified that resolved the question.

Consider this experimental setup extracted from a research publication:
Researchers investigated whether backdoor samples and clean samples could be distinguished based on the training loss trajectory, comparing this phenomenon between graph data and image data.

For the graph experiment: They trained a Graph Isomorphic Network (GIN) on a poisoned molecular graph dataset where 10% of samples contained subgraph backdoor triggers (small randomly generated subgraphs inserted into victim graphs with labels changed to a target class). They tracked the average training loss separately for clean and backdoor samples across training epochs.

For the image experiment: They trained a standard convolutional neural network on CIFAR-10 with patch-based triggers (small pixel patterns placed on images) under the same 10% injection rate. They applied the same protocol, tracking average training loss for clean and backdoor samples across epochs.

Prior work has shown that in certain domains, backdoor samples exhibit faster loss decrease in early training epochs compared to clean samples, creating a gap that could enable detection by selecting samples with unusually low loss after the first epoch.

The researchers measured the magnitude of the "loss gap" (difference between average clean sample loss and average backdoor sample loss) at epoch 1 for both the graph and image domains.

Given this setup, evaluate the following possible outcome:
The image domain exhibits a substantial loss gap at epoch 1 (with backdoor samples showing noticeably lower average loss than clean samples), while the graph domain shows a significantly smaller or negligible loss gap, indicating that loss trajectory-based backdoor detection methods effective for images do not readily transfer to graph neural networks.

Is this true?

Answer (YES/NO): YES